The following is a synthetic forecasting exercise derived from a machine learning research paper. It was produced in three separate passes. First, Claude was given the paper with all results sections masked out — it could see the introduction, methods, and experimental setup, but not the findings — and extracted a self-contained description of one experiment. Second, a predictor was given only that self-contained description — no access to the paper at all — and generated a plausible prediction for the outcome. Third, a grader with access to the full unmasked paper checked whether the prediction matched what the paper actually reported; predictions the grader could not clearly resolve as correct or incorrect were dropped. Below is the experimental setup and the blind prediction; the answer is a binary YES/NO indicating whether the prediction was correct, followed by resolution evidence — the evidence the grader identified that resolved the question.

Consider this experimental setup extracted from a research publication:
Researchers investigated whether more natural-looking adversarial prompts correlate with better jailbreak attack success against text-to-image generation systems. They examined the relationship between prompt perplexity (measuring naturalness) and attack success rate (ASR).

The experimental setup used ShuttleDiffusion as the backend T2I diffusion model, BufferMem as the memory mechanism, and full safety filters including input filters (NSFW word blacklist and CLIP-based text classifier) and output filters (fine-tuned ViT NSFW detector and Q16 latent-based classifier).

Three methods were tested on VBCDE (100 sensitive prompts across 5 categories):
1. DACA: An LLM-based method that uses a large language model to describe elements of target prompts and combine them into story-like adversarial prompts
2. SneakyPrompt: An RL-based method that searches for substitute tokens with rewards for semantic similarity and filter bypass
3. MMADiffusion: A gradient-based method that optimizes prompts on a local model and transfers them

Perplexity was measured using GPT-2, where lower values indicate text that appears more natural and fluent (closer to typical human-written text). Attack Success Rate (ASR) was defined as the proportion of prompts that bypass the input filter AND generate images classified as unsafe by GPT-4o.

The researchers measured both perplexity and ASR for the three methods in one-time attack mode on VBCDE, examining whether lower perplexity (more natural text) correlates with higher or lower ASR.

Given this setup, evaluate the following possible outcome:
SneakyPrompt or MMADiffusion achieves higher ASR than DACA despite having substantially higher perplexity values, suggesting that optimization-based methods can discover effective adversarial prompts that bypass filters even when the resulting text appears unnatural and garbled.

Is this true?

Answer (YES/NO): YES